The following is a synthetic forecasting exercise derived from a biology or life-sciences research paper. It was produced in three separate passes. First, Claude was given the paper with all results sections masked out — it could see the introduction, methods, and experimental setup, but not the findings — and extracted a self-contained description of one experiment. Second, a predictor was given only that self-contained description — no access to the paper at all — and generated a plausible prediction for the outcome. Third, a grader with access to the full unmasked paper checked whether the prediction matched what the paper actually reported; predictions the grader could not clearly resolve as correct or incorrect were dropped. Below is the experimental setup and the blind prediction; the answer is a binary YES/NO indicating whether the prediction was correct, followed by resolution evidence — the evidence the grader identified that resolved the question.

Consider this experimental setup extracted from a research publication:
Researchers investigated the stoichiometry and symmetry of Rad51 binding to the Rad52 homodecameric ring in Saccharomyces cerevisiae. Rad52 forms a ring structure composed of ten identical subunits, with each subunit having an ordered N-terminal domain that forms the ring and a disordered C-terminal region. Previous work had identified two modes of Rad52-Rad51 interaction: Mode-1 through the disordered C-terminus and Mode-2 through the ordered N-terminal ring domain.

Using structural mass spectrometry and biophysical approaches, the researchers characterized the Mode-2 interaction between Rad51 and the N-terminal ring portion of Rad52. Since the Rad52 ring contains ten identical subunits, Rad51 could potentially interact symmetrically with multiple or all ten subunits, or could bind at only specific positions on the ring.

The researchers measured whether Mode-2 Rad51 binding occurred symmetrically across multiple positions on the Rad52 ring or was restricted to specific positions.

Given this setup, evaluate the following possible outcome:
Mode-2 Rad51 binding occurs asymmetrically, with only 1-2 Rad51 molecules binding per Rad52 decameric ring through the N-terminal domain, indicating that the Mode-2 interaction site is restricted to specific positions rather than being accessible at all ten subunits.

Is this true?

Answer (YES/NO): YES